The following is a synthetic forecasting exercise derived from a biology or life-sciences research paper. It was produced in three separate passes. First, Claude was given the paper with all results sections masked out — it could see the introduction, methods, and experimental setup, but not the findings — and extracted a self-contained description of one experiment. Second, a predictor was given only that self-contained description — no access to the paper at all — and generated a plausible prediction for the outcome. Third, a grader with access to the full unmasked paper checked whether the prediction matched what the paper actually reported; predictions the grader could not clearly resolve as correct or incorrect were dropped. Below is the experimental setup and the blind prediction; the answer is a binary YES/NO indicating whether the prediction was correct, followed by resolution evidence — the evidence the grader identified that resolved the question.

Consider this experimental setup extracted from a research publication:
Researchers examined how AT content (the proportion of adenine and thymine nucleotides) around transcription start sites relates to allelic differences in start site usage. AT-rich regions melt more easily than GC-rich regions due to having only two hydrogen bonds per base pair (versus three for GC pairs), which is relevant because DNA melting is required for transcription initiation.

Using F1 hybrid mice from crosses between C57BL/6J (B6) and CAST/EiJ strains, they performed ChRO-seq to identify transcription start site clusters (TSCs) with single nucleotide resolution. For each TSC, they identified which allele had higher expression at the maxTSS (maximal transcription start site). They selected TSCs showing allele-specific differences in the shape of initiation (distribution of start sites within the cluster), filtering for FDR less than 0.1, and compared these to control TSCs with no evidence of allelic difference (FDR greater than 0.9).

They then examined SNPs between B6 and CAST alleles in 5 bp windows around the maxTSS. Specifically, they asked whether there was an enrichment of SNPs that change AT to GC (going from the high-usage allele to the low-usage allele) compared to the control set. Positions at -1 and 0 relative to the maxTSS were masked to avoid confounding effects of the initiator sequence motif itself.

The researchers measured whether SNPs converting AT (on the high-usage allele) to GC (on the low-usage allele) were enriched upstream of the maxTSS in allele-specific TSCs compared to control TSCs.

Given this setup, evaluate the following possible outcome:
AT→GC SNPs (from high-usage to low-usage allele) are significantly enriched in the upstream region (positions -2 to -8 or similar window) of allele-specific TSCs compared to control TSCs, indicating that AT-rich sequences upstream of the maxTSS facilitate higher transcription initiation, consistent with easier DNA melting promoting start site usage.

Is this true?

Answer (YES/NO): NO